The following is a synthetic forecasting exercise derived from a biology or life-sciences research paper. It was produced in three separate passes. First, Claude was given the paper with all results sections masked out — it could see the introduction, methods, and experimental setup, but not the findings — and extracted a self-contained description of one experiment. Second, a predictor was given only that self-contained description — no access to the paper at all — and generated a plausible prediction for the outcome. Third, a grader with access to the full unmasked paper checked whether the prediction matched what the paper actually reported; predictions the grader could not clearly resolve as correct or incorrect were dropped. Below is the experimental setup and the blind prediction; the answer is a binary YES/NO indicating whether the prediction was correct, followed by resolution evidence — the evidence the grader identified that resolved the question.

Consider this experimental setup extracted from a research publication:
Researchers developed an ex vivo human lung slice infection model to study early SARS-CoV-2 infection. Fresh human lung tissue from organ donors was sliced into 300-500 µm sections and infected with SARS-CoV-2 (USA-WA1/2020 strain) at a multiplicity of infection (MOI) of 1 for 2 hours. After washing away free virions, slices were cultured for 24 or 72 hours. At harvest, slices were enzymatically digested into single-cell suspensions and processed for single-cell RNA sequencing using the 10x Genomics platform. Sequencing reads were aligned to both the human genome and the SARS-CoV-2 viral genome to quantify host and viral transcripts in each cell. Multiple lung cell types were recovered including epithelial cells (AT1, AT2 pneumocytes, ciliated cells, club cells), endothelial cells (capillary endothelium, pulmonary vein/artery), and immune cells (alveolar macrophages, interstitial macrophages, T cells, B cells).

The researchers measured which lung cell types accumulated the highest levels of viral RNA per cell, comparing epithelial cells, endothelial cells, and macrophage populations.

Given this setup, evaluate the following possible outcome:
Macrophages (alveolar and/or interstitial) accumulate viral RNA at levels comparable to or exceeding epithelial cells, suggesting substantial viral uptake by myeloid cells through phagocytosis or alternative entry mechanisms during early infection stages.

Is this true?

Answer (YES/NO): YES